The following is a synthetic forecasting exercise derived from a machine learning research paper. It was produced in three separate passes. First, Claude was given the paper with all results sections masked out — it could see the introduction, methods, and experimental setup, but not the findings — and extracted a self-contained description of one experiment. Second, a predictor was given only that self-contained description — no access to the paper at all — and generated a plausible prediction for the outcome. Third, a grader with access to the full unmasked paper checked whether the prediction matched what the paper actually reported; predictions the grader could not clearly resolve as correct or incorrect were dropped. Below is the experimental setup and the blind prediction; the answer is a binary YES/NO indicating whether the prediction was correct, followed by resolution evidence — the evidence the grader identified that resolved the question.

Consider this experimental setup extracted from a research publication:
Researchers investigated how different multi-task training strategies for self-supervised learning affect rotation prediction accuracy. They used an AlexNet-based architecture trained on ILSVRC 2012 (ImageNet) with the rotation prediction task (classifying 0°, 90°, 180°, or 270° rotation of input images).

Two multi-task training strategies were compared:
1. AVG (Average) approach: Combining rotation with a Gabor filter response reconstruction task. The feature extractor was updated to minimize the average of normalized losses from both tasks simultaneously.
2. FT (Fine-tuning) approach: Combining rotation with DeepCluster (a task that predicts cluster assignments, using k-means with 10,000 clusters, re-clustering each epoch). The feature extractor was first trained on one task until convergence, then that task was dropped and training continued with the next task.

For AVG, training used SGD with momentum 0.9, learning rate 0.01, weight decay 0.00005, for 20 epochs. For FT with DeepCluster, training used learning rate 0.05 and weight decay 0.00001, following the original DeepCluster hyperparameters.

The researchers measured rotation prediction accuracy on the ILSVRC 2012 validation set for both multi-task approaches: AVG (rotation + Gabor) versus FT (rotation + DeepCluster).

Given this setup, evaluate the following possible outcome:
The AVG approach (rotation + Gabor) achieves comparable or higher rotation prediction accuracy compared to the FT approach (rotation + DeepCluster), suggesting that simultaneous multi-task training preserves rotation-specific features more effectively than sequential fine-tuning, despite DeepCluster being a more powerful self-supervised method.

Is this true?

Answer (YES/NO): YES